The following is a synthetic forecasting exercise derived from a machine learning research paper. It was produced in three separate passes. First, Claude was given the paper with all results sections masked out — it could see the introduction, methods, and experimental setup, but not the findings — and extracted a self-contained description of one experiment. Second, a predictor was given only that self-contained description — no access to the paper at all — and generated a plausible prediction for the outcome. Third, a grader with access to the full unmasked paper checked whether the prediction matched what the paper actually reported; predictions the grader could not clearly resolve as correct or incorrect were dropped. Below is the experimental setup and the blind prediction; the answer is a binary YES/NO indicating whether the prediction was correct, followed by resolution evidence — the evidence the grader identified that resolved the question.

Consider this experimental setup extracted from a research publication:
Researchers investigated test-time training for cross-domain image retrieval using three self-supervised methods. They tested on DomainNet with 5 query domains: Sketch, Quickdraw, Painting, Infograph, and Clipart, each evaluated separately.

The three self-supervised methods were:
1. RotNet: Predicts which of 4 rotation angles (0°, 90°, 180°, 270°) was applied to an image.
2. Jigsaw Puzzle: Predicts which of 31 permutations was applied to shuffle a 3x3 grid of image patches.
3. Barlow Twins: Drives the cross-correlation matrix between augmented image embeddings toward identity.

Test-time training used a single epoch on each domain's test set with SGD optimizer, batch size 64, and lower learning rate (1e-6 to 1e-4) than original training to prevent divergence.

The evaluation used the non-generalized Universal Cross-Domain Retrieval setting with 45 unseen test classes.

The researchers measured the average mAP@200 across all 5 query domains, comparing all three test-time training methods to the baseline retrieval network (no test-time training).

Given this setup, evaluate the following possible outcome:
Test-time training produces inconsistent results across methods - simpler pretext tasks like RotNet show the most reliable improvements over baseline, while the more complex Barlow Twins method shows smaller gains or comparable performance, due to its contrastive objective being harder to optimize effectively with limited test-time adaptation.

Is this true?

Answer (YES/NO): NO